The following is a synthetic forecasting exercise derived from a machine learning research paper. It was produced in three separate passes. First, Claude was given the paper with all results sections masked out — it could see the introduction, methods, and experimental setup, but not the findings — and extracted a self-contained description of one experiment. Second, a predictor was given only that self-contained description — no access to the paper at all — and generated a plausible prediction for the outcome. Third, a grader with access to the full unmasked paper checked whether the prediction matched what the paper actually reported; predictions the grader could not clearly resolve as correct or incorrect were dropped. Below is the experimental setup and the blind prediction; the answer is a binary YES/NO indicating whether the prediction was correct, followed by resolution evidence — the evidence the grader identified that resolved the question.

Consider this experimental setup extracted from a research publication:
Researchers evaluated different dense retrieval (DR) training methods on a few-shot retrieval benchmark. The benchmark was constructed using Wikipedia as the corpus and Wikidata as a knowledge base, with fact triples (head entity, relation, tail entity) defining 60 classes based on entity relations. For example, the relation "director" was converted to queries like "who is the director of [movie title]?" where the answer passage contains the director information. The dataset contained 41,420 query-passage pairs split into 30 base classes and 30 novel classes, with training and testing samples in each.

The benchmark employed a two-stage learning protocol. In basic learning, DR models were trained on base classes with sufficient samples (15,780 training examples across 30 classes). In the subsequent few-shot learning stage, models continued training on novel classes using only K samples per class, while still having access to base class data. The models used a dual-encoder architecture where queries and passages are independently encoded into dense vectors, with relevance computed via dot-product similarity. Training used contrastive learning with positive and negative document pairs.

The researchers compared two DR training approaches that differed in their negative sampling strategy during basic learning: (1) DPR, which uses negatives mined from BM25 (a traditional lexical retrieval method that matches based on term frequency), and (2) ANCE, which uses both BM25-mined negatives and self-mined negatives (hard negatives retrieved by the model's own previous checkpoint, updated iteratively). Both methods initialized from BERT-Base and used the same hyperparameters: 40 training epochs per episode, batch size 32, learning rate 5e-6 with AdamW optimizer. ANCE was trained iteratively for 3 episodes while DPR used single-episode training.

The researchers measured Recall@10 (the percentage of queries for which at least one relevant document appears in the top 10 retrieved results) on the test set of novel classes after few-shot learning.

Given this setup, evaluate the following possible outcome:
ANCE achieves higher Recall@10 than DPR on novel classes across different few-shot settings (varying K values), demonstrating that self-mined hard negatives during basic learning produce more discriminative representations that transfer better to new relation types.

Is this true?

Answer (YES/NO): YES